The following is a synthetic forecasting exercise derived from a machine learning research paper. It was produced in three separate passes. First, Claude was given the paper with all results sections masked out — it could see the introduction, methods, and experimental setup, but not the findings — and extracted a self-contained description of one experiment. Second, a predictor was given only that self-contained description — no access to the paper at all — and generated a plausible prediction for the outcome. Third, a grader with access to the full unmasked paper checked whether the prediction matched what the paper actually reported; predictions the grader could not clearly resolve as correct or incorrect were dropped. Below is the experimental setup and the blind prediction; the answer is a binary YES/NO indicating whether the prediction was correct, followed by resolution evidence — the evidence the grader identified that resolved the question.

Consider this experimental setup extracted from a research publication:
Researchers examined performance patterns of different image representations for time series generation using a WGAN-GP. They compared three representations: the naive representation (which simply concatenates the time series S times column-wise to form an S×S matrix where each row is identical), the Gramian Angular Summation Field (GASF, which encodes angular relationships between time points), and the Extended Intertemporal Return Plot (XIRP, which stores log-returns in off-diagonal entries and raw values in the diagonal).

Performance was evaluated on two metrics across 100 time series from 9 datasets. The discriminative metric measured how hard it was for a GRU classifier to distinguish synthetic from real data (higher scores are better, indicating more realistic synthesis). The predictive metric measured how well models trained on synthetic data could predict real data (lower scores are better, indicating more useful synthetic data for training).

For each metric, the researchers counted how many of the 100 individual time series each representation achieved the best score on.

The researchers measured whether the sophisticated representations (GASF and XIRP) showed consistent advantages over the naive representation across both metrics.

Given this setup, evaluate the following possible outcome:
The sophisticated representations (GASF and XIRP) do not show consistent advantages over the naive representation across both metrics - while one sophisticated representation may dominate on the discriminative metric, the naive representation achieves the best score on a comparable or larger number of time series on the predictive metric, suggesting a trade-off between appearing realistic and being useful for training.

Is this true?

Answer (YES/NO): NO